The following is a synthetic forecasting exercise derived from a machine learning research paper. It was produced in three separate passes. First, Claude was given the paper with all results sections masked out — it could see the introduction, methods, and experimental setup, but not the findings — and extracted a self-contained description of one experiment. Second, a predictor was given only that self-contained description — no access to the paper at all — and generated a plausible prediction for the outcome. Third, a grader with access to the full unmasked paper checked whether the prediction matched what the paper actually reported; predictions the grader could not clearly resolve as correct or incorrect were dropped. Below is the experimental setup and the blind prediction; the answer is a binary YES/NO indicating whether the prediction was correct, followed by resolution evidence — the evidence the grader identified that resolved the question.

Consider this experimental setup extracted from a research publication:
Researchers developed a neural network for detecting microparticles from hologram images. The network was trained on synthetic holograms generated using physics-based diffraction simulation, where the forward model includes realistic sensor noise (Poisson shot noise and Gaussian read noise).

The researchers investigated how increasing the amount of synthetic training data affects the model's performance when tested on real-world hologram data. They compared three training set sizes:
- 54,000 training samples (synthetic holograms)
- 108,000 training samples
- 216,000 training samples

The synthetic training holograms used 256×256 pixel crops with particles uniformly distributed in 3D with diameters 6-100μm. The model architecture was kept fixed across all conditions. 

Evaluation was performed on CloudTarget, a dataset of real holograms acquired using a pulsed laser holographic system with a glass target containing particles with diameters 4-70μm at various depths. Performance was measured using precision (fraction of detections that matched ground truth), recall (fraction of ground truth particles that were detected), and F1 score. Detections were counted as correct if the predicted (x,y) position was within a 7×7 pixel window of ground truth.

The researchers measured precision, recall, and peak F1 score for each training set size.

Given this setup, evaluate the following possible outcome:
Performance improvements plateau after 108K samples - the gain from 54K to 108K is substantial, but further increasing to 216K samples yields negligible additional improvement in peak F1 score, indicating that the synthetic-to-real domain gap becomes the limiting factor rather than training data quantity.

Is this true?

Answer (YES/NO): NO